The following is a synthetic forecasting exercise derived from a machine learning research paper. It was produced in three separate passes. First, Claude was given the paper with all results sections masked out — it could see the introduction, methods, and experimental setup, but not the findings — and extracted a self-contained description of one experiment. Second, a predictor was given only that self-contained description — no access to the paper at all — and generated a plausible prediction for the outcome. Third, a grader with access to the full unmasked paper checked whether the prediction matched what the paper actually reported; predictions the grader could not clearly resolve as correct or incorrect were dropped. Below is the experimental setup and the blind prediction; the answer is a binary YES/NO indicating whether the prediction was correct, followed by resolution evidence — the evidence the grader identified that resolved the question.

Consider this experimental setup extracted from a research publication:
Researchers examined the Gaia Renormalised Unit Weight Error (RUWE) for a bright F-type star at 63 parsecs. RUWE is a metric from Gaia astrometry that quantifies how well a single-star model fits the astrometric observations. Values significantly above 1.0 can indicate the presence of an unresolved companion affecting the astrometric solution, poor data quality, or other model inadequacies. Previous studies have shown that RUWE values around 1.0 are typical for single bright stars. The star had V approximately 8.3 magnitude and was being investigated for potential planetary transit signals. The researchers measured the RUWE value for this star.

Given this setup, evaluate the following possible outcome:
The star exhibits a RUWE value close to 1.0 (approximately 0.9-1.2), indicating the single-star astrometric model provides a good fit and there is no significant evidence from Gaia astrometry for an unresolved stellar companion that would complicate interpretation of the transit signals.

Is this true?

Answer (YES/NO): YES